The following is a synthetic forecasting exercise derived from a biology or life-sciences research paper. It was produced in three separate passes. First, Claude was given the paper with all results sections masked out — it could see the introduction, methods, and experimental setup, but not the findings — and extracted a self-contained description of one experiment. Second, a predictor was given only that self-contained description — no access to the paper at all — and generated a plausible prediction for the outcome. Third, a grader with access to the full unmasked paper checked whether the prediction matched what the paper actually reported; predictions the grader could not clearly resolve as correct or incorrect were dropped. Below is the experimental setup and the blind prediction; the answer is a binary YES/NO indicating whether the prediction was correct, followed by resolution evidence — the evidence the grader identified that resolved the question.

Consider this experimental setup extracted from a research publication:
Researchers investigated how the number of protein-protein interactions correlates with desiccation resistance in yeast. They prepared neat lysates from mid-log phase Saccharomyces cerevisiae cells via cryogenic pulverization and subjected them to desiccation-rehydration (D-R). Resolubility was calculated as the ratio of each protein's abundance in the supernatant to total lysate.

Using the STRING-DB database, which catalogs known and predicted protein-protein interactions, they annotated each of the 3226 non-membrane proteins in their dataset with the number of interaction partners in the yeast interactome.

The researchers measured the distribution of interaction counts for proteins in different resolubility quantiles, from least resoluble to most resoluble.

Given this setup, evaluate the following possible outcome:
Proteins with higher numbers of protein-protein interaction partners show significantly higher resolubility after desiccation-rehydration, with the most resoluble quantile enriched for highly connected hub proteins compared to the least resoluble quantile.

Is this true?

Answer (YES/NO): NO